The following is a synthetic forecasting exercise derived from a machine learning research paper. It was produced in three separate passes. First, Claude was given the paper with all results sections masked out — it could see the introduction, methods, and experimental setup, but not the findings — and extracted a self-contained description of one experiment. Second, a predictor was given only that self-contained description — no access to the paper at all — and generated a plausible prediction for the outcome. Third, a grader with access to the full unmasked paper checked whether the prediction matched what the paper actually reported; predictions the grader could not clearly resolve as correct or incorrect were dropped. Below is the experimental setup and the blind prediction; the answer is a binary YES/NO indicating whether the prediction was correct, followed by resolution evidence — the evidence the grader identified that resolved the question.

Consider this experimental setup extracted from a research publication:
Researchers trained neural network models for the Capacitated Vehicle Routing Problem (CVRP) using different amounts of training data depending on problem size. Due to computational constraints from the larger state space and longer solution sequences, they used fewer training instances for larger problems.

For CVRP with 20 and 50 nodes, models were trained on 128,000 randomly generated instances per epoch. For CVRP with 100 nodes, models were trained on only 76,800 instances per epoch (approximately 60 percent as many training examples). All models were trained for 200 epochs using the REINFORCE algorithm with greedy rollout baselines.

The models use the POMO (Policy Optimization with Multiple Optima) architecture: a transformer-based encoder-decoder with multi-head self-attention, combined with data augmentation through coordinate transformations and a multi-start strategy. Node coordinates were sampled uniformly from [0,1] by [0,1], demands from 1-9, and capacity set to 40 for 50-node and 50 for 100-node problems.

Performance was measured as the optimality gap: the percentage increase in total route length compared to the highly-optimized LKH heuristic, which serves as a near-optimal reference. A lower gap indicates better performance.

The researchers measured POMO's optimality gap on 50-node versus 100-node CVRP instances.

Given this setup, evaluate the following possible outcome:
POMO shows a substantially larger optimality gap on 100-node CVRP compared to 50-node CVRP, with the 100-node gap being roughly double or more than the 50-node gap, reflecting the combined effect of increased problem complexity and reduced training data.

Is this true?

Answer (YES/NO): NO